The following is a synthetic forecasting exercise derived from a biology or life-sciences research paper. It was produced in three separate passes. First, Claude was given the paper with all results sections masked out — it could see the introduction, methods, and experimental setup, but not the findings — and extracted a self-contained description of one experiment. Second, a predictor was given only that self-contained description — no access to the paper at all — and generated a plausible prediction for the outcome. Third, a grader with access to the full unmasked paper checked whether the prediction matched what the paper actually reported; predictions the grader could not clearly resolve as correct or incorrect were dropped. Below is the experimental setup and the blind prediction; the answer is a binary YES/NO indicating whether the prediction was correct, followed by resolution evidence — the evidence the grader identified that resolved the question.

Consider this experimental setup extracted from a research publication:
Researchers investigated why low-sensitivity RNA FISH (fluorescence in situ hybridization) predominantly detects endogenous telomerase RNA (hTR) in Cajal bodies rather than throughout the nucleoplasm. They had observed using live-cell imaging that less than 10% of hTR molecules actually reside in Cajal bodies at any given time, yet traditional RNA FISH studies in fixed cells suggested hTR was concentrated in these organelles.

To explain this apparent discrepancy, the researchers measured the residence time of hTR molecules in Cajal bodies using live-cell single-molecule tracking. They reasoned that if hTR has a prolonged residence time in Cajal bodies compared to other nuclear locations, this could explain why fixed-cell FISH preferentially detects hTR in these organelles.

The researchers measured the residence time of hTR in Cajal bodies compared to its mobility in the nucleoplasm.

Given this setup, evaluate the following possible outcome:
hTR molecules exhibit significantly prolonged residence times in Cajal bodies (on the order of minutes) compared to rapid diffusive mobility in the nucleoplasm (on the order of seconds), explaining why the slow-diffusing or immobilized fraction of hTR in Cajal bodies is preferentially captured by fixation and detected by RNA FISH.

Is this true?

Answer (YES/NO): NO